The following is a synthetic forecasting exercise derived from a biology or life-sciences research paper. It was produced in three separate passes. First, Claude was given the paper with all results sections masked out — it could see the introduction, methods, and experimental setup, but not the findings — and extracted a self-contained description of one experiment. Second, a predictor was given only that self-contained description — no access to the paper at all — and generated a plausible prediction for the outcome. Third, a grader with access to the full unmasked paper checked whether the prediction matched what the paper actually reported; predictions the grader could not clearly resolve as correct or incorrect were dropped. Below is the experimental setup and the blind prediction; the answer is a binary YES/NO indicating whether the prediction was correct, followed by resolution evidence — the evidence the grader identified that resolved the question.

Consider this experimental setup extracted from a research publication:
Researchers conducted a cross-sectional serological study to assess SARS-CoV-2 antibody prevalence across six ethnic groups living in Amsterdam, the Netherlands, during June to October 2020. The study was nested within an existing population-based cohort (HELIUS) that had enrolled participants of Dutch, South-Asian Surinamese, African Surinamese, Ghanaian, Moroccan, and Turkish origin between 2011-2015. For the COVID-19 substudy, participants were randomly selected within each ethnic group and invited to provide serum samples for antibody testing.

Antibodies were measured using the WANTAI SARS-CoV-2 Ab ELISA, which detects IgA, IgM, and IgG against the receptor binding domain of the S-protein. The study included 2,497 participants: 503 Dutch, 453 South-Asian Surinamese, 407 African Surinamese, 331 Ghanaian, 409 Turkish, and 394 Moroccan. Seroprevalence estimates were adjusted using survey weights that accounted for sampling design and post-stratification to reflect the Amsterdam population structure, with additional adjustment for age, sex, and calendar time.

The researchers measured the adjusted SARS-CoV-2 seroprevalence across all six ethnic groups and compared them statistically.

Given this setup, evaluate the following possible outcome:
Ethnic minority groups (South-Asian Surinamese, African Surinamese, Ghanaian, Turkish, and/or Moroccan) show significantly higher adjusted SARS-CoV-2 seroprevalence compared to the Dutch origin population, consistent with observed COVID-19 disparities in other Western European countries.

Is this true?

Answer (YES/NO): NO